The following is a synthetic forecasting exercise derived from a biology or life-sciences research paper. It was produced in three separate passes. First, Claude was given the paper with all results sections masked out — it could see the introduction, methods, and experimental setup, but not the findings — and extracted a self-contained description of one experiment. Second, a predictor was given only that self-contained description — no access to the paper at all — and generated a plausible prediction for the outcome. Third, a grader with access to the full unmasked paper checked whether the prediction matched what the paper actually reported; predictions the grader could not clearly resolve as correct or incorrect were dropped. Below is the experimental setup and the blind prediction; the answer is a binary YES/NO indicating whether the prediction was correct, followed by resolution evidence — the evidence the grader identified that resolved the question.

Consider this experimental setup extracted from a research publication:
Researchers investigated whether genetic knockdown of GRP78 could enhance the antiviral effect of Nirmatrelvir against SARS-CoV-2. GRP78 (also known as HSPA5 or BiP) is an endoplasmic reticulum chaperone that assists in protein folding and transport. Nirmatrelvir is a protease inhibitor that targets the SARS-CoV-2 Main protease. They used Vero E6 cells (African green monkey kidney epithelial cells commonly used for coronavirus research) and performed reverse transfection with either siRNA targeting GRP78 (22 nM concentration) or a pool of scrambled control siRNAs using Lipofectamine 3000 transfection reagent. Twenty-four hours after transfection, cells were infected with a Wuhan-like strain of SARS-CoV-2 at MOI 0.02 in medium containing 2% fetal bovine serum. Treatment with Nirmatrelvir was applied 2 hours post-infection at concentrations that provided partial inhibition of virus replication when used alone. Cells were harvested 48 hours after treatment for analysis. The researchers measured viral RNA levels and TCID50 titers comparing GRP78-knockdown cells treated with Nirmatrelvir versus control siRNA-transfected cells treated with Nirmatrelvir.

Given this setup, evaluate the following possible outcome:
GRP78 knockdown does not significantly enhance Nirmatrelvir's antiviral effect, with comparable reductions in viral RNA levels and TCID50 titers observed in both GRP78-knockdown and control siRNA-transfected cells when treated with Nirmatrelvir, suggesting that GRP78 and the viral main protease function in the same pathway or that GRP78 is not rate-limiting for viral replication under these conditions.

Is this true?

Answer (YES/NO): NO